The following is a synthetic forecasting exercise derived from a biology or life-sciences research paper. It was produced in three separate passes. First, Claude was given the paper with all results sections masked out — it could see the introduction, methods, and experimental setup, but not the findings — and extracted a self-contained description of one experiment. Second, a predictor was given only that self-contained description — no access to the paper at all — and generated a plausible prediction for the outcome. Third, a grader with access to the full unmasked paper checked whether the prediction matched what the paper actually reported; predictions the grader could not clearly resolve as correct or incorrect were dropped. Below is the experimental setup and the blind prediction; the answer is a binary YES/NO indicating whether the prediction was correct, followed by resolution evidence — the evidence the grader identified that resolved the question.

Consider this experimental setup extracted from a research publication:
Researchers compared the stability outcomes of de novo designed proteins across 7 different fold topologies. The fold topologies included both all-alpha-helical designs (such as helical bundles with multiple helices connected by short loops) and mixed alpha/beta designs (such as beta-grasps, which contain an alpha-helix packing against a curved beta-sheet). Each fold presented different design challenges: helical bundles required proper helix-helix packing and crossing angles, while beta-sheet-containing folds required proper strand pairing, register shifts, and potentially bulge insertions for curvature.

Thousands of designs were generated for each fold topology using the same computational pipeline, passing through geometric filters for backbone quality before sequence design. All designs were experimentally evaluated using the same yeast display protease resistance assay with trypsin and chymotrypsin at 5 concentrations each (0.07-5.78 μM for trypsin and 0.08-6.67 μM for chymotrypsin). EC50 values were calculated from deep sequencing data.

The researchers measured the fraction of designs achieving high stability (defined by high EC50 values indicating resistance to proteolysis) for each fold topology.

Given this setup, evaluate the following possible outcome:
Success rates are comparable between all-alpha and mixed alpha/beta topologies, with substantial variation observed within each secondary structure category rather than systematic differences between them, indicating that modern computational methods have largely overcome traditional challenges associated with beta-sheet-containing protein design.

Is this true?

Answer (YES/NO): NO